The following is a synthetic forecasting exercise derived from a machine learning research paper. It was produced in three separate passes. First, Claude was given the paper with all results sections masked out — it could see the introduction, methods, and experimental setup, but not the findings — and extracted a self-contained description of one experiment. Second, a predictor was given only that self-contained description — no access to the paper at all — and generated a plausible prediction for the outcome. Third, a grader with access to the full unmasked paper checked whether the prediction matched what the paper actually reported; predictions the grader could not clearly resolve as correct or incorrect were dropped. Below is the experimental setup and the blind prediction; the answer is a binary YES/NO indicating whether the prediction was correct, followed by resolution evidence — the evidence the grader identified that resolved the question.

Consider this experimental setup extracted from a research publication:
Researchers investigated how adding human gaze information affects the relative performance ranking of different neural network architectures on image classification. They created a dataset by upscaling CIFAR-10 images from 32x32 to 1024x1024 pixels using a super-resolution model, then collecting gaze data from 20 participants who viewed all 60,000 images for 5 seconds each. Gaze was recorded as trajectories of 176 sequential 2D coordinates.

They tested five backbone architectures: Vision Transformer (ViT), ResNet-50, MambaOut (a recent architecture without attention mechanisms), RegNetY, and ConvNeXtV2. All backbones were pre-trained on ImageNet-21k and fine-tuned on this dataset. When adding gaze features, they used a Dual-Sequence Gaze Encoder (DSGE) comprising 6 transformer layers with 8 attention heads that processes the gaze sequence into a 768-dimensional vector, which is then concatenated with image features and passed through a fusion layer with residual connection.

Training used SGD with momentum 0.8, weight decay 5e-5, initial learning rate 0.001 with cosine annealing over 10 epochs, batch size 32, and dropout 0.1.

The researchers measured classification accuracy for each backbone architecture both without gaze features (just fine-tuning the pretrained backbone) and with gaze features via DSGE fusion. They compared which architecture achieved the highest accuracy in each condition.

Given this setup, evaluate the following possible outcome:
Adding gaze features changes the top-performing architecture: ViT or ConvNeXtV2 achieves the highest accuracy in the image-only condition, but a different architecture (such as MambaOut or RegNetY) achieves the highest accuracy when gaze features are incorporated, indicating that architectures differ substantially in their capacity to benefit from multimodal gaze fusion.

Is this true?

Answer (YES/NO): NO